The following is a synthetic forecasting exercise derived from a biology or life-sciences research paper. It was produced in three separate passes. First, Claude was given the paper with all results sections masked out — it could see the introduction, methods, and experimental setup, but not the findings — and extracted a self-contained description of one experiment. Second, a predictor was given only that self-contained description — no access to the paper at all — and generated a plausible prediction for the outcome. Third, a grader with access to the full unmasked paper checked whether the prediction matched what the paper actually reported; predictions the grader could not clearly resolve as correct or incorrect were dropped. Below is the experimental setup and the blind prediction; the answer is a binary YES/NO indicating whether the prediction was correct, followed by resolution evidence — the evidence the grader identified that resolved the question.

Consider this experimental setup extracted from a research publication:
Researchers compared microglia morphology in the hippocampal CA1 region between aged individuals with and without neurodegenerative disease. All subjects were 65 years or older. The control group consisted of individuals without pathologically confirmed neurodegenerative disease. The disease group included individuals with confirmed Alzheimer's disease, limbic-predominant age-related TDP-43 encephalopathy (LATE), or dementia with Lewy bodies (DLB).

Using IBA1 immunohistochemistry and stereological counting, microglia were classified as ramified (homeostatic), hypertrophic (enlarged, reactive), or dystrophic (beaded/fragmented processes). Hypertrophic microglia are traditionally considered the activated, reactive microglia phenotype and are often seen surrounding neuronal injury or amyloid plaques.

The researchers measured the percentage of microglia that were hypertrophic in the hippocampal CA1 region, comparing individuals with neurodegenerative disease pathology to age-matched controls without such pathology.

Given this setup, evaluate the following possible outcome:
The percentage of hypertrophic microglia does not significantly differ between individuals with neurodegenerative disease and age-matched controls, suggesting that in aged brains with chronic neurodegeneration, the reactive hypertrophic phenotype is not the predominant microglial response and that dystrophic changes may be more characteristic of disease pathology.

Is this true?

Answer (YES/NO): YES